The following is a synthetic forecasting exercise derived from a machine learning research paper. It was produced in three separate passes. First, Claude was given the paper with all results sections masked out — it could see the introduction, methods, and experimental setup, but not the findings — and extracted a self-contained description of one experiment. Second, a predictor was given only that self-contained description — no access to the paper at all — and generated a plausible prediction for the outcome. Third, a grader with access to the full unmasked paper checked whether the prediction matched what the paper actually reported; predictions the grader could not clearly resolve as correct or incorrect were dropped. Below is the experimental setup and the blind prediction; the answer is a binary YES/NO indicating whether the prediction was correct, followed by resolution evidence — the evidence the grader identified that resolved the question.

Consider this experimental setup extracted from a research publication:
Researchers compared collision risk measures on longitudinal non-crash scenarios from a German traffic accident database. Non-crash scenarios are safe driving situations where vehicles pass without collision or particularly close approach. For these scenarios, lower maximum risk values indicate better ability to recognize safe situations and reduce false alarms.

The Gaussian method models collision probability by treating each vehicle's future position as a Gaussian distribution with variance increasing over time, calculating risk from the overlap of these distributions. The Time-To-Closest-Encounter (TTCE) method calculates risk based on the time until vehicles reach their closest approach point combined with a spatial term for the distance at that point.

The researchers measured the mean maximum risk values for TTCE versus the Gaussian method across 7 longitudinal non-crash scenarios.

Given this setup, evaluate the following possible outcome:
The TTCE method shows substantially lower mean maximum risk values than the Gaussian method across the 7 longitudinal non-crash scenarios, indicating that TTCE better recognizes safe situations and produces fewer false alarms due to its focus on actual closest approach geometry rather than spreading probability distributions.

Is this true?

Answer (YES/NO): NO